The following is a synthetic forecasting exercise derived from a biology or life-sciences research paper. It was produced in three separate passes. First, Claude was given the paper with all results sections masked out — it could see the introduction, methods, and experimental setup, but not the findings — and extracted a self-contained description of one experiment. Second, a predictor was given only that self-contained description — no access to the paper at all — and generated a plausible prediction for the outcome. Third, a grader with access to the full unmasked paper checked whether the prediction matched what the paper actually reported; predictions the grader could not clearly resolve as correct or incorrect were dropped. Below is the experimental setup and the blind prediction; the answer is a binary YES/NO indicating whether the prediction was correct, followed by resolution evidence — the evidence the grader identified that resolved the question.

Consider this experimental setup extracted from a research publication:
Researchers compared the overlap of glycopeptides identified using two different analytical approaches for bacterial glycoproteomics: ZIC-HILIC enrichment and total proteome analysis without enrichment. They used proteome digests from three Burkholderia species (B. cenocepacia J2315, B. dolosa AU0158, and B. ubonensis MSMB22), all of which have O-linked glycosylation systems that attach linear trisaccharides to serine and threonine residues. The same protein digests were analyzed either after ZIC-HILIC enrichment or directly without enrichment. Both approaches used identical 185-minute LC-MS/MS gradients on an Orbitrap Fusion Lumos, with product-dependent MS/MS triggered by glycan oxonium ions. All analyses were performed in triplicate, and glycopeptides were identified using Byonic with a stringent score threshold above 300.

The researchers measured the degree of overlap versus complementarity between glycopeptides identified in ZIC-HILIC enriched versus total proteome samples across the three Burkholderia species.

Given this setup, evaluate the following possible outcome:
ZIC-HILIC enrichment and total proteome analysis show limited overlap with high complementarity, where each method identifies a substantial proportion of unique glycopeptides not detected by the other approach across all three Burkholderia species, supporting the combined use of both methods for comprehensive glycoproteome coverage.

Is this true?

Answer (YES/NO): YES